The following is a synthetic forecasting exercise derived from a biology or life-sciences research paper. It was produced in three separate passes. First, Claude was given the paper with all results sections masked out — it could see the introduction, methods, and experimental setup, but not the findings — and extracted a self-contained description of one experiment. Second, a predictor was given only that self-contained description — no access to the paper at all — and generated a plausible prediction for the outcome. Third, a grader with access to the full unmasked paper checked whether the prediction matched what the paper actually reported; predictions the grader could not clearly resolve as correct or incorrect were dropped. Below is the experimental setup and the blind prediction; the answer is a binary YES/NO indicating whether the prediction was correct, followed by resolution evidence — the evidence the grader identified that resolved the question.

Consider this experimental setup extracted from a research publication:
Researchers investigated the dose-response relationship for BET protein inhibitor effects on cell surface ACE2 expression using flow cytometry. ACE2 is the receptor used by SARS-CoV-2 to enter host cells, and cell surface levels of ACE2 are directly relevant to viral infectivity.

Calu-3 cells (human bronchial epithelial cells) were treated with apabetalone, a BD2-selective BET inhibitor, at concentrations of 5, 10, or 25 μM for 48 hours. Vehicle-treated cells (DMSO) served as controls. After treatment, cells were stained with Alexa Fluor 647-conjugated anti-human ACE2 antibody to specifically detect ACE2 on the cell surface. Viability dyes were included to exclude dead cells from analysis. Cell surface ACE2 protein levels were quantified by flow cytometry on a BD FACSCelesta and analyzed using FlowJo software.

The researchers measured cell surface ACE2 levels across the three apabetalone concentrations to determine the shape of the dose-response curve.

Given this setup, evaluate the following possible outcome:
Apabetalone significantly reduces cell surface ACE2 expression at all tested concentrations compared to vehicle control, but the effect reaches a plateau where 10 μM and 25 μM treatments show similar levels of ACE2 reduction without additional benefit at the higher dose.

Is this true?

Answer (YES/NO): NO